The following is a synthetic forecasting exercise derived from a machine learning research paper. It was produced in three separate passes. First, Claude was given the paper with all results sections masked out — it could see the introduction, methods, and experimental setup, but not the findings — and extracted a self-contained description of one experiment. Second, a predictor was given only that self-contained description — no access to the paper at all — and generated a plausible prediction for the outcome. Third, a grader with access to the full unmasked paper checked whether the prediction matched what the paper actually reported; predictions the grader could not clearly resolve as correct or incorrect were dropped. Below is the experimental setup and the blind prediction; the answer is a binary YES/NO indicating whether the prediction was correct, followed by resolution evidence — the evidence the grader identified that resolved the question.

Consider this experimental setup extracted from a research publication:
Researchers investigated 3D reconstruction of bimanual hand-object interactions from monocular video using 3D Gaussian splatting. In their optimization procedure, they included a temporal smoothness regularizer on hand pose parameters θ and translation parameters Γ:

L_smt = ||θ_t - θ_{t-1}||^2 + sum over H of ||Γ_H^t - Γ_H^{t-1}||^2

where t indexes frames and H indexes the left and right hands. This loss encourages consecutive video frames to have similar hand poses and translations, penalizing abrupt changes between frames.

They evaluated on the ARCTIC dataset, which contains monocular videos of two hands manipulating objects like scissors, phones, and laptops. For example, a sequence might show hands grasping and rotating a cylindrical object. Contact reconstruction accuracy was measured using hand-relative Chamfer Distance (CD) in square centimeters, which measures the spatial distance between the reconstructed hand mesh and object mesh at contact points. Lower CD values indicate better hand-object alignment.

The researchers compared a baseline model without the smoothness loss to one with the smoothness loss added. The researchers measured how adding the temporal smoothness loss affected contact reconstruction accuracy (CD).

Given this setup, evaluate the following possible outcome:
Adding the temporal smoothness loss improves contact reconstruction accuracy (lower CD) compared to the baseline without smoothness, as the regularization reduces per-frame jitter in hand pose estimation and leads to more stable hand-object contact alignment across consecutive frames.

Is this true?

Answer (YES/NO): YES